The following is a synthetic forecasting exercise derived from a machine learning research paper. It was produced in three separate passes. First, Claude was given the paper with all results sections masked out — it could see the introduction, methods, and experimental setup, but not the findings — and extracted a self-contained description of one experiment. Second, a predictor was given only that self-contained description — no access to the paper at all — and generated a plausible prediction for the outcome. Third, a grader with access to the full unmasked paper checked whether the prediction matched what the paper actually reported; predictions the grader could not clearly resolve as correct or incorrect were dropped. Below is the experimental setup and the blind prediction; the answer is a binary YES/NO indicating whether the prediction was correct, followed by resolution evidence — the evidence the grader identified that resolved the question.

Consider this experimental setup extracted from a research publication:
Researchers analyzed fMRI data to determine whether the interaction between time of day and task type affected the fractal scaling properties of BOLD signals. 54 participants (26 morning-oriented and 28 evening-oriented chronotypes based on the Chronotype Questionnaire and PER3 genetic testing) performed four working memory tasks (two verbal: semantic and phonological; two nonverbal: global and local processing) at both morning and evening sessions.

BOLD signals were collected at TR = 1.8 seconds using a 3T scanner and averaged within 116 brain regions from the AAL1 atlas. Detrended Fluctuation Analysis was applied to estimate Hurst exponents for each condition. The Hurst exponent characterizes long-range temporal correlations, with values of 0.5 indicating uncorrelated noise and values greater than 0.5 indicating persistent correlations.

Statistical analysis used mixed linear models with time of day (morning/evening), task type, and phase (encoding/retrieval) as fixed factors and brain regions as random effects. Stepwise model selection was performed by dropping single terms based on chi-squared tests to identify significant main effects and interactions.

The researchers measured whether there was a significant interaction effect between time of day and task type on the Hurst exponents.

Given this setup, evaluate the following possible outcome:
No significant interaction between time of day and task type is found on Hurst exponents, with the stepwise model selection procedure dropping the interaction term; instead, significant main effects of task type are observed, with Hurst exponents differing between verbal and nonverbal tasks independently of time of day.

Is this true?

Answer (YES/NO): NO